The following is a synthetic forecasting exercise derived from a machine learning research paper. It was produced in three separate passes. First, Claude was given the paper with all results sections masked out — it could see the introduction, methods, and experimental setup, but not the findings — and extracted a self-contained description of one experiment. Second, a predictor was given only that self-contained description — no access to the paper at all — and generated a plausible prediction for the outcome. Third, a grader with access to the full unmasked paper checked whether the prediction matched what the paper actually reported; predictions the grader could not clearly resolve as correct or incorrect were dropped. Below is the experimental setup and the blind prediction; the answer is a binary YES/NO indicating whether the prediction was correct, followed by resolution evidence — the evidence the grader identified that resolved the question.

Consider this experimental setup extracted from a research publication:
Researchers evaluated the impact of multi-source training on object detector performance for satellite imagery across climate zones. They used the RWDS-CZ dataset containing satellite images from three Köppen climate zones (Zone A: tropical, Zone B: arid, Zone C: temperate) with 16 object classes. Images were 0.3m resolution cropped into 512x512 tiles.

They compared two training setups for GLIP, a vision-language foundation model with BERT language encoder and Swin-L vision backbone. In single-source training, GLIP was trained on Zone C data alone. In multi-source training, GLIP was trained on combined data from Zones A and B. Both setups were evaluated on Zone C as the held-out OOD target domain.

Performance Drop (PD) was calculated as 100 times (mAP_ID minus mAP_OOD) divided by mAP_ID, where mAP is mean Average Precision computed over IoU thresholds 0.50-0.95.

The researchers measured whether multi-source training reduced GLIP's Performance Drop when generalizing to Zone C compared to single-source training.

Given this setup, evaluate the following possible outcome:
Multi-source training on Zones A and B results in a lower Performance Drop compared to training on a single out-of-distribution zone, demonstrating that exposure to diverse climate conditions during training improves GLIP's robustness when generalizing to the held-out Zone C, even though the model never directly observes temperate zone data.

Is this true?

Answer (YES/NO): YES